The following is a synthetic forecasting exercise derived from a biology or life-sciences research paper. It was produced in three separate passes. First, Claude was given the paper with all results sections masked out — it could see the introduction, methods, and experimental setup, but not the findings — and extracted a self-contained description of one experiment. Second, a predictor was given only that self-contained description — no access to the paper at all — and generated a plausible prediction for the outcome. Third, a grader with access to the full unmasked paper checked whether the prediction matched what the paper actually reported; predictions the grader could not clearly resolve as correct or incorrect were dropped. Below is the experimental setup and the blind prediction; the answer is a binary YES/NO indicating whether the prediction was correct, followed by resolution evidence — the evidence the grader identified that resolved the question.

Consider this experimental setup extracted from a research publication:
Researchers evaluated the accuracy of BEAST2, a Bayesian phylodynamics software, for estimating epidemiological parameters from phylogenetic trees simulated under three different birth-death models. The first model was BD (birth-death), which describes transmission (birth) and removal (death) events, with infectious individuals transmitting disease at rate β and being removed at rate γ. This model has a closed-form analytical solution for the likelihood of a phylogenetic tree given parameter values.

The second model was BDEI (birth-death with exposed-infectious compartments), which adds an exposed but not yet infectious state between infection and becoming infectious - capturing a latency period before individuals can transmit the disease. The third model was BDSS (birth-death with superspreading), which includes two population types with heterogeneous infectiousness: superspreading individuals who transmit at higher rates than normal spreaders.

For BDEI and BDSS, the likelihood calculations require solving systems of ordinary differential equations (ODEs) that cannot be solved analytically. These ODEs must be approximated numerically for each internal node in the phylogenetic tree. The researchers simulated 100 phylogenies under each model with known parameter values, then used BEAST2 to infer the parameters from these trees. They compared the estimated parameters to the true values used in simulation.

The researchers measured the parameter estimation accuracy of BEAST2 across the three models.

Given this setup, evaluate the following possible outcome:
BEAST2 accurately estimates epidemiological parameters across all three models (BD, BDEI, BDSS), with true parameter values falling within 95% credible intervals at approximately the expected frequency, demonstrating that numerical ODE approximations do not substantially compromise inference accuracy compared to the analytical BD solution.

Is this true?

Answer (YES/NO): NO